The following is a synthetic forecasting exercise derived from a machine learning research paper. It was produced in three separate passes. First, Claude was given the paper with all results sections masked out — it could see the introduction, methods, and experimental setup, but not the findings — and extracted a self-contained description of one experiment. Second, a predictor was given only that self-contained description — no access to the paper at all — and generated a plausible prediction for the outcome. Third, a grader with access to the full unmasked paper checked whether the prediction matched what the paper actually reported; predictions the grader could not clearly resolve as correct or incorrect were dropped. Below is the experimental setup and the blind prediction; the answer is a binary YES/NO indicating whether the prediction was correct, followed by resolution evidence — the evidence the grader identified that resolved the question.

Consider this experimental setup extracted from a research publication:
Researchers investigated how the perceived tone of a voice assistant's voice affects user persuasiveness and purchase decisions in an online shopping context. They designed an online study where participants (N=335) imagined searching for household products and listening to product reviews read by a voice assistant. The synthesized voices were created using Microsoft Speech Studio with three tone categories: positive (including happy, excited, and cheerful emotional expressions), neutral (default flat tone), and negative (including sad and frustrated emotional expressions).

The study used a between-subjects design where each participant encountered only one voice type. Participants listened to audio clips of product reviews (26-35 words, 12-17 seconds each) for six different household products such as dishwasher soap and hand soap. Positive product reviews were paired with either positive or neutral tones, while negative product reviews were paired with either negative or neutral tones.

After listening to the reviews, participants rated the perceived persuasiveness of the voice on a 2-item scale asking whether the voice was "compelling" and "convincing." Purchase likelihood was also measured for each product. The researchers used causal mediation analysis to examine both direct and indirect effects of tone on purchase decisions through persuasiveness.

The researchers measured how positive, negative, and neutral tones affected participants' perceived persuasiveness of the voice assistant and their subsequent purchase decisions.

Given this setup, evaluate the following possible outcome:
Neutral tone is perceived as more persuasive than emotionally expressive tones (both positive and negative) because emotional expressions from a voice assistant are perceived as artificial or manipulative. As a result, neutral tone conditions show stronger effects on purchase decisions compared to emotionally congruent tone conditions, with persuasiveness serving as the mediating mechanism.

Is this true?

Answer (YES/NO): NO